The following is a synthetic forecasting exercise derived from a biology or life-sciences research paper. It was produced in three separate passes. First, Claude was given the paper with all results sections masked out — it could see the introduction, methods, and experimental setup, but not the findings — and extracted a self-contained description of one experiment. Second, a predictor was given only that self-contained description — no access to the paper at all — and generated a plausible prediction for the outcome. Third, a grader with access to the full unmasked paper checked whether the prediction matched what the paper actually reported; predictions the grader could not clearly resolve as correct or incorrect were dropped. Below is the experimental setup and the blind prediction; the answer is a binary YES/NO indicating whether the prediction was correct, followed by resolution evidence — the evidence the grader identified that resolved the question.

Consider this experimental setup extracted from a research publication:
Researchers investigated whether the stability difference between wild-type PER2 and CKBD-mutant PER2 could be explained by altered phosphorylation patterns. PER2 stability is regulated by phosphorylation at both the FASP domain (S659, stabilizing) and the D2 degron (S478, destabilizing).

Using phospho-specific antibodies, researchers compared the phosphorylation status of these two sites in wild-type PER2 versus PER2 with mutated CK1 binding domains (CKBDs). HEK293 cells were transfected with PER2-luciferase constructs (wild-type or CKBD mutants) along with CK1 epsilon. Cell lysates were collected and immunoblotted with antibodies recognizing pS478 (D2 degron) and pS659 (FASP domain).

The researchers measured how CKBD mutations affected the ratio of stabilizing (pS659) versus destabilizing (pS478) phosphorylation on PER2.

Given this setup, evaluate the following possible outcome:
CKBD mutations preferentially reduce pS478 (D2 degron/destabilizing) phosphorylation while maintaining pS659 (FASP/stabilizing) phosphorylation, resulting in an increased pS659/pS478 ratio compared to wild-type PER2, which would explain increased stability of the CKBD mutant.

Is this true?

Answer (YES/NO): NO